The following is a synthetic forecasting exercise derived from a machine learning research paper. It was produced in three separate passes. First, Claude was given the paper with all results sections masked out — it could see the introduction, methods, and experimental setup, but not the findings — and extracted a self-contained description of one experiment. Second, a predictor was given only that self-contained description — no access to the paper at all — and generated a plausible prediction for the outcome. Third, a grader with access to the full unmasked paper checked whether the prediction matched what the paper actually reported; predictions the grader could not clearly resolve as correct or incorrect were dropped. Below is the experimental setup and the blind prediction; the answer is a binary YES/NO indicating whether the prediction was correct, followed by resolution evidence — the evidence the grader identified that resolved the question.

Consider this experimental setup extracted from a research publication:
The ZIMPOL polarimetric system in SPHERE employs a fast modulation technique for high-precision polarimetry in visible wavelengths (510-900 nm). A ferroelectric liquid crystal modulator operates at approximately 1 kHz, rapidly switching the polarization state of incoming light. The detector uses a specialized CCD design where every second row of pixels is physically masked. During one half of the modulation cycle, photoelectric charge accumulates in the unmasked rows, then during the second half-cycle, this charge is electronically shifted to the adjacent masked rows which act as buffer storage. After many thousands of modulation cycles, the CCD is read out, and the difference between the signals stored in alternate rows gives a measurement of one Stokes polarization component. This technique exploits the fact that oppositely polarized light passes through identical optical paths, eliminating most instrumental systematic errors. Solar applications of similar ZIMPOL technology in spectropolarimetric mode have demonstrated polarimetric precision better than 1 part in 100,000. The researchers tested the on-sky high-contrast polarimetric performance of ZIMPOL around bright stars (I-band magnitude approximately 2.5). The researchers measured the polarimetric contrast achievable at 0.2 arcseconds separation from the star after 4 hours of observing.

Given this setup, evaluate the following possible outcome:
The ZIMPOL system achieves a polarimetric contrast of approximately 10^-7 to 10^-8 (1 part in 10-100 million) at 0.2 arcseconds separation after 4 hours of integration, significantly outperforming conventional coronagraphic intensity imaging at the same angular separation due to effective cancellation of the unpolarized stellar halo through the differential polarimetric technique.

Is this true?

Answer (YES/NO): YES